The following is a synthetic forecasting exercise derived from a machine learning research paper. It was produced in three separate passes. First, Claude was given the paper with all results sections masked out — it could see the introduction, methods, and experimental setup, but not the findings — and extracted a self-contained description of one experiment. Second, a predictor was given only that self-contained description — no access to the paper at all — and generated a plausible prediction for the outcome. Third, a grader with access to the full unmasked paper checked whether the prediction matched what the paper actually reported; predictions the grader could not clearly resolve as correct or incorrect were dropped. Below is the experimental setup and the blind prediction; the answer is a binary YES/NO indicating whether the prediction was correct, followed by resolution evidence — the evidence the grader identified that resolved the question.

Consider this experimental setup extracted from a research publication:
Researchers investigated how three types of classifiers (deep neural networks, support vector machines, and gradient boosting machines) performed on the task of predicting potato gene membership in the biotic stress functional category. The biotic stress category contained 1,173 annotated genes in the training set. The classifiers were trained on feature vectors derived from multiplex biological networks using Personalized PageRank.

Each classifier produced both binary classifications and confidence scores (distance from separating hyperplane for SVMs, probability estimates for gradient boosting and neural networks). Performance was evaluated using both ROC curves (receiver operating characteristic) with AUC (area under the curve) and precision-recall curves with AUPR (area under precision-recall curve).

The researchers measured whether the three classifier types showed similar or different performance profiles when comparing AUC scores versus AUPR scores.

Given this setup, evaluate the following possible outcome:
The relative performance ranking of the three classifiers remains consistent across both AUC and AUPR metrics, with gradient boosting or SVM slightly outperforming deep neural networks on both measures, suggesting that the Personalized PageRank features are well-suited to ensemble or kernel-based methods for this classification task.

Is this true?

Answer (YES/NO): NO